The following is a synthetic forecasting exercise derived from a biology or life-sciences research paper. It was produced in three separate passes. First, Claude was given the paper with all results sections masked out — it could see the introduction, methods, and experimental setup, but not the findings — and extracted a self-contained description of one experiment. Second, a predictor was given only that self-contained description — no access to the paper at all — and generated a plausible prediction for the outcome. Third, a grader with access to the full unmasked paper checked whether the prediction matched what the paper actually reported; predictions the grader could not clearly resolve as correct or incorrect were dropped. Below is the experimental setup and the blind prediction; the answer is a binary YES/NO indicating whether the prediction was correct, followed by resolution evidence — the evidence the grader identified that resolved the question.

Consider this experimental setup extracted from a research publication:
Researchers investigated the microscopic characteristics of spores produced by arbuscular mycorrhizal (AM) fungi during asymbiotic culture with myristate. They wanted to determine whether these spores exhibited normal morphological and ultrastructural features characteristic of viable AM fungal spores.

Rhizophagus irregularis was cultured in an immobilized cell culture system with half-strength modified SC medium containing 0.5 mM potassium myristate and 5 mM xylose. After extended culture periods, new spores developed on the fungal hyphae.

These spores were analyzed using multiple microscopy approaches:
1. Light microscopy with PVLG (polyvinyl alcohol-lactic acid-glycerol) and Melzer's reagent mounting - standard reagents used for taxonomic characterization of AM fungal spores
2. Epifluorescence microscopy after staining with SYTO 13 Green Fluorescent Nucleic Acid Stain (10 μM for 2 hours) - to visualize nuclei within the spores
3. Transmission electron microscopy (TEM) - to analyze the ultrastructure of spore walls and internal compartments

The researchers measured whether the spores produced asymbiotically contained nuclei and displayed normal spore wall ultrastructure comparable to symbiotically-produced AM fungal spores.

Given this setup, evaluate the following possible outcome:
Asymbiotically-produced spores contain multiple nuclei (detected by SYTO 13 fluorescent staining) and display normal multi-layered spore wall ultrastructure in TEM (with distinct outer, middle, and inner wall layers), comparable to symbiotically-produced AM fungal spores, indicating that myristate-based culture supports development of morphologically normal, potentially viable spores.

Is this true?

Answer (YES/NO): YES